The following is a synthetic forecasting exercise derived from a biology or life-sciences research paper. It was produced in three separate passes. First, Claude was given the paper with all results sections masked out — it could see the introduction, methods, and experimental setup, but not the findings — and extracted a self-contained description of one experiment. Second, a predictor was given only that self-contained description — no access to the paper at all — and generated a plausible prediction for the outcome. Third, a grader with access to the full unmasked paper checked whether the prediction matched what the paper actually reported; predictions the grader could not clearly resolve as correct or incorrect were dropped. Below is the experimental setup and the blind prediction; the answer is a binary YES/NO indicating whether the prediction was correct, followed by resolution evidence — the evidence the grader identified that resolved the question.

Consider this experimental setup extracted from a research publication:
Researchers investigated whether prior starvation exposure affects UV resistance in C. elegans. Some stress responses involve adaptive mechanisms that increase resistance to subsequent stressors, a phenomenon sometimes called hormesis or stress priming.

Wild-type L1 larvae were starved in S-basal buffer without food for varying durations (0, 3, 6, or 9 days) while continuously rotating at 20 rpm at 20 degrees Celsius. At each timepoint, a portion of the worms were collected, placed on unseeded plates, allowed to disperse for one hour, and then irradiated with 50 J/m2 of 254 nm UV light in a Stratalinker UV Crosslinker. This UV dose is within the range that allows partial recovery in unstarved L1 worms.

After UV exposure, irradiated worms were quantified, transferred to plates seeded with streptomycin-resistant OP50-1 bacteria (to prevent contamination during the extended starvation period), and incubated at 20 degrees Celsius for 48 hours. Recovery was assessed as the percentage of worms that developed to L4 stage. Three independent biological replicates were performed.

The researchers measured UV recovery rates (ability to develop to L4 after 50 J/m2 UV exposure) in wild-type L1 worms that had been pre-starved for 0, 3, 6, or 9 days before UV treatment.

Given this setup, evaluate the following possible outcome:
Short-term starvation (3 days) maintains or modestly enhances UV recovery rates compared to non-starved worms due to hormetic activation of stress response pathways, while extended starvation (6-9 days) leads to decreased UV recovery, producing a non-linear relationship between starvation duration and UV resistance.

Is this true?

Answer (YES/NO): NO